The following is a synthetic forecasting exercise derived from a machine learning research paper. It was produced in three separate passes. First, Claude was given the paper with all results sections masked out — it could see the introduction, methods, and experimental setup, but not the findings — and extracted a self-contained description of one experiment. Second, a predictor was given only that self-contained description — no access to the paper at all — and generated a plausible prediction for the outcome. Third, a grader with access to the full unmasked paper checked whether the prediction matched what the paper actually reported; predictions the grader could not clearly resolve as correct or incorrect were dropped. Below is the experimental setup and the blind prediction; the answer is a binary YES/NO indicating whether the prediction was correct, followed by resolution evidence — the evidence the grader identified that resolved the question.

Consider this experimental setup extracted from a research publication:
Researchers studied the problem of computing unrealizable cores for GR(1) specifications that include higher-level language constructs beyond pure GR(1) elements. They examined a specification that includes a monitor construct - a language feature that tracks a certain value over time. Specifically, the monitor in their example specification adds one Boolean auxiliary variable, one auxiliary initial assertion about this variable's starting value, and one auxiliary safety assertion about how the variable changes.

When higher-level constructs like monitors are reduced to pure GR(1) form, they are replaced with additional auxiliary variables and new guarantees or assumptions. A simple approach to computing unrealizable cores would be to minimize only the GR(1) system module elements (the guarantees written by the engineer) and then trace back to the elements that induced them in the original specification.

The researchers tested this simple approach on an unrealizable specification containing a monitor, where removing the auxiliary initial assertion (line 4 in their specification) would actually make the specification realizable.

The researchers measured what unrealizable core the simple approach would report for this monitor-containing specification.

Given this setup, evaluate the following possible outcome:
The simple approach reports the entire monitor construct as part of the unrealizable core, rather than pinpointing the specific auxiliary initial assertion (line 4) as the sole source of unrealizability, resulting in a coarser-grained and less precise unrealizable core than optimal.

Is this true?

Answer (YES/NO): NO